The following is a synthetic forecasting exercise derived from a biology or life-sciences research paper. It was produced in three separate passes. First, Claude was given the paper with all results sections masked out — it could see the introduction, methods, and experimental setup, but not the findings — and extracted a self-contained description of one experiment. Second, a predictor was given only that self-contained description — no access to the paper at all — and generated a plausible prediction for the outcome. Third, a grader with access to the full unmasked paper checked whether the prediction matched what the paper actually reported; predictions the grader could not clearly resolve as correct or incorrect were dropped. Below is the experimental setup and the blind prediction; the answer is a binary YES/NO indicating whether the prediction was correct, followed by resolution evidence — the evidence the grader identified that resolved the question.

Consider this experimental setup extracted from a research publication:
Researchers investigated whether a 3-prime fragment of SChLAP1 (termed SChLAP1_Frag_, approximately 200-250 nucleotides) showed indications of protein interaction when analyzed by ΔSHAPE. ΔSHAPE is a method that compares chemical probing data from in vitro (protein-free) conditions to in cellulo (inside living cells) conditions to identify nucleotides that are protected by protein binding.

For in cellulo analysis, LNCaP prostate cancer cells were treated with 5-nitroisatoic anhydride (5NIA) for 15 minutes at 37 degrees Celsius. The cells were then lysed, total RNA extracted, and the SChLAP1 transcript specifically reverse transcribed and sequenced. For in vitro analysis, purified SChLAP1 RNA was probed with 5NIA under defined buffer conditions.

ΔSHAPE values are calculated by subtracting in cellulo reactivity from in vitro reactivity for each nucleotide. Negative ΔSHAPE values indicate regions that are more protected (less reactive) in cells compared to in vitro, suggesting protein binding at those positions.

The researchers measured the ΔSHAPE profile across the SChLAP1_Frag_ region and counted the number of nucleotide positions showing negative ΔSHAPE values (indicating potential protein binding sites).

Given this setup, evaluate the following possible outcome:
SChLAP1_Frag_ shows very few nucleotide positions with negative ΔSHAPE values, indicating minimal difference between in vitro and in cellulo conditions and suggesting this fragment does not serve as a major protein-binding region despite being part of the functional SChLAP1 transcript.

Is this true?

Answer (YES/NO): NO